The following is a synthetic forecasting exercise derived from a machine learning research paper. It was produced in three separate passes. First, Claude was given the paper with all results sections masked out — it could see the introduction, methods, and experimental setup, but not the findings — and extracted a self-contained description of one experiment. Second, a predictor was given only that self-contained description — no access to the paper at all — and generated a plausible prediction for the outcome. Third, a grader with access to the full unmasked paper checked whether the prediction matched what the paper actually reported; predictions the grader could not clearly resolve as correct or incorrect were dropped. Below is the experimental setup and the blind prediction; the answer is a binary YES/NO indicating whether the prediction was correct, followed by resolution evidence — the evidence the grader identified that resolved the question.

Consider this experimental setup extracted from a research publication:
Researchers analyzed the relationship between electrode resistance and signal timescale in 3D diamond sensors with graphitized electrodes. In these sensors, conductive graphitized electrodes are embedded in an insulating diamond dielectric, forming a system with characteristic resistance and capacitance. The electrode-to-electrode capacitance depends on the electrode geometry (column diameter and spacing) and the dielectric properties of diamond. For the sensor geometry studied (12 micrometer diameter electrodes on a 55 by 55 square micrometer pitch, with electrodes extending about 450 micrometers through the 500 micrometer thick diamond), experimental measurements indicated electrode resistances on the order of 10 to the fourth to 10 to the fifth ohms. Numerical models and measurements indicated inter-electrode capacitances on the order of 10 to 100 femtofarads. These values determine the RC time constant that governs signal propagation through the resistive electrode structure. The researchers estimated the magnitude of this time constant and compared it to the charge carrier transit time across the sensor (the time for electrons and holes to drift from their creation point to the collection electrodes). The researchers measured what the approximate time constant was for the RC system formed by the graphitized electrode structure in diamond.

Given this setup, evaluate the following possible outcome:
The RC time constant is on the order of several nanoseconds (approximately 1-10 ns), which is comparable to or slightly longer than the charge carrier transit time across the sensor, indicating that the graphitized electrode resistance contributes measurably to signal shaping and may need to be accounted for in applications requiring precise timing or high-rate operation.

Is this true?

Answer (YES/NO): NO